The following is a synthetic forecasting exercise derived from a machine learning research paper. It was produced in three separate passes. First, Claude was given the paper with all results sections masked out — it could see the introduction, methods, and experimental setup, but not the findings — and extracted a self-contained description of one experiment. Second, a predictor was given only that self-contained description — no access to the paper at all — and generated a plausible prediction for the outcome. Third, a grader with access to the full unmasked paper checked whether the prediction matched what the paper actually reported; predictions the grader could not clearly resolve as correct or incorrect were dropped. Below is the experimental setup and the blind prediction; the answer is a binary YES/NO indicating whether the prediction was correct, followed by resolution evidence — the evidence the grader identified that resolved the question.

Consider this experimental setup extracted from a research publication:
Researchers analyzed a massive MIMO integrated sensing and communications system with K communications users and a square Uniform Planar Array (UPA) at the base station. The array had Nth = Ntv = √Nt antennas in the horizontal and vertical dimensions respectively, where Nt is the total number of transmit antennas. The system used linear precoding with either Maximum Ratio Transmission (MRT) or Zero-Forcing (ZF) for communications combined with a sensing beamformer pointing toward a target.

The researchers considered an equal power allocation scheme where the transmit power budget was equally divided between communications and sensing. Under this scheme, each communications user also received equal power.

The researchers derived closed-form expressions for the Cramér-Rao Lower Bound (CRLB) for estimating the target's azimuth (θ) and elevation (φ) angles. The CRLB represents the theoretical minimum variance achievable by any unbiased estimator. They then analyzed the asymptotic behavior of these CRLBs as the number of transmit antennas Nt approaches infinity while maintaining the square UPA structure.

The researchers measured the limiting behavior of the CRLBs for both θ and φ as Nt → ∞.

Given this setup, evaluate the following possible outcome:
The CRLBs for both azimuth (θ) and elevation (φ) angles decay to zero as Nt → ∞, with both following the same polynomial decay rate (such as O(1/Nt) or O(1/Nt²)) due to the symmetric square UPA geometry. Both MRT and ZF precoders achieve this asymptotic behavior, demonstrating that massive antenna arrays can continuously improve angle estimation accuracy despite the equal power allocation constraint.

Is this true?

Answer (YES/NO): YES